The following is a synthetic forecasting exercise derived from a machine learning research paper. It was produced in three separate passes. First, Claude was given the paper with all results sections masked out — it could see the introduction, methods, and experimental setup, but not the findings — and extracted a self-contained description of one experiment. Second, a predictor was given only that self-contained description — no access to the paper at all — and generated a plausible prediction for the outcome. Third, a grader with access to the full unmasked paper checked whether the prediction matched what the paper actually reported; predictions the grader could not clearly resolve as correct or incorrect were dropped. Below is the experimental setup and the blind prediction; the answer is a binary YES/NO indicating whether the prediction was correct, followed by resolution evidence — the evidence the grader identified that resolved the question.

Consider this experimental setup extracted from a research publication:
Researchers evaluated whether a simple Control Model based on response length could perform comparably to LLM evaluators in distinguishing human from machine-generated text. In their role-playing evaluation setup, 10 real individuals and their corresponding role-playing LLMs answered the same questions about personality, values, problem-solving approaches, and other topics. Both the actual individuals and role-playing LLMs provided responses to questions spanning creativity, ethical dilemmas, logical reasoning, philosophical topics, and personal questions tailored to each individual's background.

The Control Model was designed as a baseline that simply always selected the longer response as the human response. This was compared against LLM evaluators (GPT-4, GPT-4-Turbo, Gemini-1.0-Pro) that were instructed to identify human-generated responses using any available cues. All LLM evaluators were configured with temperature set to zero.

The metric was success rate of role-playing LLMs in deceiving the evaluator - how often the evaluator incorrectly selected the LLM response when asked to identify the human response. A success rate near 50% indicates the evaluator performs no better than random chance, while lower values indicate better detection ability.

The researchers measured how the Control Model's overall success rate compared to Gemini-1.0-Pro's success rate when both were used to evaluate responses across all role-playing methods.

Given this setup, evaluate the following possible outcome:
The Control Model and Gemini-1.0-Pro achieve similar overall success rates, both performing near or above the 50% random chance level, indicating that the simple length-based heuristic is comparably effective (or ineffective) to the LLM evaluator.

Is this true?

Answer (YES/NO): YES